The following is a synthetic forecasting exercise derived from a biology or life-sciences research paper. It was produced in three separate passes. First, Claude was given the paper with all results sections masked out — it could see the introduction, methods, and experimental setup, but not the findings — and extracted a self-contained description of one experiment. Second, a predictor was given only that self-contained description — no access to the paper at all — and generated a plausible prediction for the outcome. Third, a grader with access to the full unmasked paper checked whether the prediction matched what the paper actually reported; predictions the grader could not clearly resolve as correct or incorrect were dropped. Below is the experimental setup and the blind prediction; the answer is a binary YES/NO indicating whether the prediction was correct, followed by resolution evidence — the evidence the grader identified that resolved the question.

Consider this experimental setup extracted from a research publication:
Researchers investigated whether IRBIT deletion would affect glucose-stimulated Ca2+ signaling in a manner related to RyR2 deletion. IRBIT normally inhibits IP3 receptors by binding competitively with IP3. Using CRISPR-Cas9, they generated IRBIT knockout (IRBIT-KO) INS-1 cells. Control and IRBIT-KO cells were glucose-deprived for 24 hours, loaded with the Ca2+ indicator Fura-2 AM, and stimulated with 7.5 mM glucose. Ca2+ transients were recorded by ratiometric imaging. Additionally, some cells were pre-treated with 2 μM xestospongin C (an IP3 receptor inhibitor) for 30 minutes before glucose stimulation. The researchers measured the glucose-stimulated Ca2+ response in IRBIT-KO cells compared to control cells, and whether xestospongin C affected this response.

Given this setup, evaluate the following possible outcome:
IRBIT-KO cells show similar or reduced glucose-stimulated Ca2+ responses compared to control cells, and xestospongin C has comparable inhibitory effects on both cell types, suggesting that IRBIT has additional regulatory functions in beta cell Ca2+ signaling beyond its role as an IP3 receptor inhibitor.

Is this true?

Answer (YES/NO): NO